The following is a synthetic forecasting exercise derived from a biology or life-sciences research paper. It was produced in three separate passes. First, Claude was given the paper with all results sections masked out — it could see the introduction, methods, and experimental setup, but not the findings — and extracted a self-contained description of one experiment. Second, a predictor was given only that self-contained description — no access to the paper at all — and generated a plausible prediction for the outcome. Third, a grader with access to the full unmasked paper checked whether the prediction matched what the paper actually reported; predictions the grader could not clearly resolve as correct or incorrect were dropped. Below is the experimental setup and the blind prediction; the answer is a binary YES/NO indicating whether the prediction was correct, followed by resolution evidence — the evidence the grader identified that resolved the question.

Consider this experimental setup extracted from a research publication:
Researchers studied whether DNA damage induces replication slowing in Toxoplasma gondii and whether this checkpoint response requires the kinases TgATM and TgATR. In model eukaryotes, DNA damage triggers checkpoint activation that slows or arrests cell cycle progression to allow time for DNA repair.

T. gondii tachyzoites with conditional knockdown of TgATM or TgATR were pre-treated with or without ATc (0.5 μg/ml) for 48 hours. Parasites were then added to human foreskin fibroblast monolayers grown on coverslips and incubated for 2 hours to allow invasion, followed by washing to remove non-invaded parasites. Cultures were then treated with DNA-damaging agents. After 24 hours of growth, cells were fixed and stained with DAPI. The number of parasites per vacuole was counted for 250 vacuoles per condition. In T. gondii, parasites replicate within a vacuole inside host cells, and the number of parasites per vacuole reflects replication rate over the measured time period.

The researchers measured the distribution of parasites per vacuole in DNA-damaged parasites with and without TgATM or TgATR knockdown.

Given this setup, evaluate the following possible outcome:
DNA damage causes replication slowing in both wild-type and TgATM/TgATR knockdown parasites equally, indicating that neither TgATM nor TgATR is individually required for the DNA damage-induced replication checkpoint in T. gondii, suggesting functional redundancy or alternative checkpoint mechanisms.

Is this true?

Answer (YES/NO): NO